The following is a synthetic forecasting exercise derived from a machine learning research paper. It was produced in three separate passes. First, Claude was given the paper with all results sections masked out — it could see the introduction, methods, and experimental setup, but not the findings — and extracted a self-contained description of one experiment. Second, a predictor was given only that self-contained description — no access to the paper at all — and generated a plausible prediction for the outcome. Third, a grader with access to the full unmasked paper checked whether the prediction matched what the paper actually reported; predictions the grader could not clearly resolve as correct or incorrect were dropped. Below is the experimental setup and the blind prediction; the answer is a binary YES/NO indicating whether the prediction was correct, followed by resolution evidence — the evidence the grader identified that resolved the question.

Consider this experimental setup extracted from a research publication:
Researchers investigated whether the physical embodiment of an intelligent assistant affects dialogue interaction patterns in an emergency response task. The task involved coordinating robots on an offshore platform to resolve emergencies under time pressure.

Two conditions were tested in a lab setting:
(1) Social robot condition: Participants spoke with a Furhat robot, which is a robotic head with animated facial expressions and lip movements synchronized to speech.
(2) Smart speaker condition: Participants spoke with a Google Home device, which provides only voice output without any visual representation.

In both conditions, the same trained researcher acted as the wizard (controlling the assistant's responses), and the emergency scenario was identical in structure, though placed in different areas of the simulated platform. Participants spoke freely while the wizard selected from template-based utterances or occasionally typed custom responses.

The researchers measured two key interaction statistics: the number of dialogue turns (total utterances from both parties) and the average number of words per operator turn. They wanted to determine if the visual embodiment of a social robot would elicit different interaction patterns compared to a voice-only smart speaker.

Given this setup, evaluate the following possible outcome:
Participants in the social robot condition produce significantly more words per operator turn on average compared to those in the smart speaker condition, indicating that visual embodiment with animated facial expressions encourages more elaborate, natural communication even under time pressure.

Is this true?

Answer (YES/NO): NO